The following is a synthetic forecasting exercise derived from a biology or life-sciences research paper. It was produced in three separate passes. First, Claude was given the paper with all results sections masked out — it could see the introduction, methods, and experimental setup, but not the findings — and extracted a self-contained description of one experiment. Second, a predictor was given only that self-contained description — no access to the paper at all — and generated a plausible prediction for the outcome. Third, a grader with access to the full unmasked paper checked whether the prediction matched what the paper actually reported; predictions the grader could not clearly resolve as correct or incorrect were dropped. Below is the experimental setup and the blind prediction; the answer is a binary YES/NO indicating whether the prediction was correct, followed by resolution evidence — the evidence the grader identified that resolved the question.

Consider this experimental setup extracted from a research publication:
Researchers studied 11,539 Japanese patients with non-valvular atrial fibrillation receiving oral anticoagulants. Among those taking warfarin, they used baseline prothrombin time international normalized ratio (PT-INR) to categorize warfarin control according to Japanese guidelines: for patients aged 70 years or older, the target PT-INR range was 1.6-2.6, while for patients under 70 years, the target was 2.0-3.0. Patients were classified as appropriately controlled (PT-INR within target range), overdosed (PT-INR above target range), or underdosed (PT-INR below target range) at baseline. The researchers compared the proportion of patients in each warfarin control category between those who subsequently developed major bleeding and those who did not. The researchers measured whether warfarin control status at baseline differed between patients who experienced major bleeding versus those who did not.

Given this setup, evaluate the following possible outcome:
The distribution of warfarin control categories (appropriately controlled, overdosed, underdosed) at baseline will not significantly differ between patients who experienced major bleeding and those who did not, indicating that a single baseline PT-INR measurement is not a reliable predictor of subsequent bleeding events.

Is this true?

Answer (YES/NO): NO